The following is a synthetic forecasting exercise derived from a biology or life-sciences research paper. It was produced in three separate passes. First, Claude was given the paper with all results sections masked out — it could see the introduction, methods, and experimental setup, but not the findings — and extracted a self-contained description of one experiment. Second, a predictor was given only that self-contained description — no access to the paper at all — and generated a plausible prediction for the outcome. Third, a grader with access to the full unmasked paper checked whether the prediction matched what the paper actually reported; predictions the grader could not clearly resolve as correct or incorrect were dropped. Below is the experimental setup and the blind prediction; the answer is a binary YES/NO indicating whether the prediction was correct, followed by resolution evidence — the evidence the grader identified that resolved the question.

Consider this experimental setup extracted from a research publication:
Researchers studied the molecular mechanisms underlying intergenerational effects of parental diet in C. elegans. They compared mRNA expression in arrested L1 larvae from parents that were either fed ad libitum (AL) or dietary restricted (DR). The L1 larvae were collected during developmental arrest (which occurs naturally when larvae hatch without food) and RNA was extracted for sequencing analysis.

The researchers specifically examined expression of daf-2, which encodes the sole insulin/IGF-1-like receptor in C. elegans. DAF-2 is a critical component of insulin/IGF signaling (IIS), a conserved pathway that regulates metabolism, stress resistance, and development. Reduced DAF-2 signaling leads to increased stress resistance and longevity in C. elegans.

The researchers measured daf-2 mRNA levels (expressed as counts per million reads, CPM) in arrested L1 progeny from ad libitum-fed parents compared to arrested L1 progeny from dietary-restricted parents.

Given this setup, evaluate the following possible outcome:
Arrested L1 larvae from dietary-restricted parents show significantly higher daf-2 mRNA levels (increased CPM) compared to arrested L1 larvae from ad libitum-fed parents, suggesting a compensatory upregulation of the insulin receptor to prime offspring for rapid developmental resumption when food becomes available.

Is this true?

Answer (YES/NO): NO